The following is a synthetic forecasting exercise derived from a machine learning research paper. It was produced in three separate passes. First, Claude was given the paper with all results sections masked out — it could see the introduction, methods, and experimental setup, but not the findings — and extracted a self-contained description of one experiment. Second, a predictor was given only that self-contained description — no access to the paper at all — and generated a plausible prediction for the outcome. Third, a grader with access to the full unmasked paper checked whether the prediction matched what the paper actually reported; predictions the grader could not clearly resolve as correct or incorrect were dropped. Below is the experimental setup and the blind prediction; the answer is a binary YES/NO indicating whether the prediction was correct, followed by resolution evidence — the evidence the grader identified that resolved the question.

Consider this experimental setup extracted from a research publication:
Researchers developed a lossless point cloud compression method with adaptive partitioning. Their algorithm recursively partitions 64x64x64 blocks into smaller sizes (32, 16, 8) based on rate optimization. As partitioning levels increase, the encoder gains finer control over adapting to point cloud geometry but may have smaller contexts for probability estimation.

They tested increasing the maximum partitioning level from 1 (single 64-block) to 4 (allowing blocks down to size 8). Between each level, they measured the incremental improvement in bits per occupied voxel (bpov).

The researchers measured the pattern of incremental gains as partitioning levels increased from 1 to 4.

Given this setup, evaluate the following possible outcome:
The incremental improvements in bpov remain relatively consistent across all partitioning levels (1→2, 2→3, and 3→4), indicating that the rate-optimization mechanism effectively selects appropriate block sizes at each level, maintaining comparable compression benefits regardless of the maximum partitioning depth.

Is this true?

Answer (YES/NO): NO